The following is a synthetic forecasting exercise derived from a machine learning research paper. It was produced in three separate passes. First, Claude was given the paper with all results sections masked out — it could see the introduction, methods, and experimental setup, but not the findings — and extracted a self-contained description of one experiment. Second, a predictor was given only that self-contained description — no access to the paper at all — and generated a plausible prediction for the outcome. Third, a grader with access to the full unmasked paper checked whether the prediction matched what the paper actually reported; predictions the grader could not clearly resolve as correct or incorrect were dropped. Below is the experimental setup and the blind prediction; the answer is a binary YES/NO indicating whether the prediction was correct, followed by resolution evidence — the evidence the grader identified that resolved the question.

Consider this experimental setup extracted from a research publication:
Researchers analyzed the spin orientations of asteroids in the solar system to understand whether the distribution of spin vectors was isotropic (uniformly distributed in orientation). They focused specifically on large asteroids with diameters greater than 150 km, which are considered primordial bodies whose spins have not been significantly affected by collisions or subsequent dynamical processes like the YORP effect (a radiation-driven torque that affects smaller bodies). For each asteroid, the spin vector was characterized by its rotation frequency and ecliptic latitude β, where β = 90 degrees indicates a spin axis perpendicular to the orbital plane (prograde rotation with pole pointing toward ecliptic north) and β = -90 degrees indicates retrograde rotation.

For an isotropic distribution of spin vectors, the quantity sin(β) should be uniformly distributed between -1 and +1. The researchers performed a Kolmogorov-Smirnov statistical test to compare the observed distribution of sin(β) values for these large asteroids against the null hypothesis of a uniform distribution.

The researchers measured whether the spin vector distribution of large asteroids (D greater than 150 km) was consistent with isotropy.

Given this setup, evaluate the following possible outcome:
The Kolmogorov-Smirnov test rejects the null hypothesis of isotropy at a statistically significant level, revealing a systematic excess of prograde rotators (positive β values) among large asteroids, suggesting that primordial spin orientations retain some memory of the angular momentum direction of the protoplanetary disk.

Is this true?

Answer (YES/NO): YES